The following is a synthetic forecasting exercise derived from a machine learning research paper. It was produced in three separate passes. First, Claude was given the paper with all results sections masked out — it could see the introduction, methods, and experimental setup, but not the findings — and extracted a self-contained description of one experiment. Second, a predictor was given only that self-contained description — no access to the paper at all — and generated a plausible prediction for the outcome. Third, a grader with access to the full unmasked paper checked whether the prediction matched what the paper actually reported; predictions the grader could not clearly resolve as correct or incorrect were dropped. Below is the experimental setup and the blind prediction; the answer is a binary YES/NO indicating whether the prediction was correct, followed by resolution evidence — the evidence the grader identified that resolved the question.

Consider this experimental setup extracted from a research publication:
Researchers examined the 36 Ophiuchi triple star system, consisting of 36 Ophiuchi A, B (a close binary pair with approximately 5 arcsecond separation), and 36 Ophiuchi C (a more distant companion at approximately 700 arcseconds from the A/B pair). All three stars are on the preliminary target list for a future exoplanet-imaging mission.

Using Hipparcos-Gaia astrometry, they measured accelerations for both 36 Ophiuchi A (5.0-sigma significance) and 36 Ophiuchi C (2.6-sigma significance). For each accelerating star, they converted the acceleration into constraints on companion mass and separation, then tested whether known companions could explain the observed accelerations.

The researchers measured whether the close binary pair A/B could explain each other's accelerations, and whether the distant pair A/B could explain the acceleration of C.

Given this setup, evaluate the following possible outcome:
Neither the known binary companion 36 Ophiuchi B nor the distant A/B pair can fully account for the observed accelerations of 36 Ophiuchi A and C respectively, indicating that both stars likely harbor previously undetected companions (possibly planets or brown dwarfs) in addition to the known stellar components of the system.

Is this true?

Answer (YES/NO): NO